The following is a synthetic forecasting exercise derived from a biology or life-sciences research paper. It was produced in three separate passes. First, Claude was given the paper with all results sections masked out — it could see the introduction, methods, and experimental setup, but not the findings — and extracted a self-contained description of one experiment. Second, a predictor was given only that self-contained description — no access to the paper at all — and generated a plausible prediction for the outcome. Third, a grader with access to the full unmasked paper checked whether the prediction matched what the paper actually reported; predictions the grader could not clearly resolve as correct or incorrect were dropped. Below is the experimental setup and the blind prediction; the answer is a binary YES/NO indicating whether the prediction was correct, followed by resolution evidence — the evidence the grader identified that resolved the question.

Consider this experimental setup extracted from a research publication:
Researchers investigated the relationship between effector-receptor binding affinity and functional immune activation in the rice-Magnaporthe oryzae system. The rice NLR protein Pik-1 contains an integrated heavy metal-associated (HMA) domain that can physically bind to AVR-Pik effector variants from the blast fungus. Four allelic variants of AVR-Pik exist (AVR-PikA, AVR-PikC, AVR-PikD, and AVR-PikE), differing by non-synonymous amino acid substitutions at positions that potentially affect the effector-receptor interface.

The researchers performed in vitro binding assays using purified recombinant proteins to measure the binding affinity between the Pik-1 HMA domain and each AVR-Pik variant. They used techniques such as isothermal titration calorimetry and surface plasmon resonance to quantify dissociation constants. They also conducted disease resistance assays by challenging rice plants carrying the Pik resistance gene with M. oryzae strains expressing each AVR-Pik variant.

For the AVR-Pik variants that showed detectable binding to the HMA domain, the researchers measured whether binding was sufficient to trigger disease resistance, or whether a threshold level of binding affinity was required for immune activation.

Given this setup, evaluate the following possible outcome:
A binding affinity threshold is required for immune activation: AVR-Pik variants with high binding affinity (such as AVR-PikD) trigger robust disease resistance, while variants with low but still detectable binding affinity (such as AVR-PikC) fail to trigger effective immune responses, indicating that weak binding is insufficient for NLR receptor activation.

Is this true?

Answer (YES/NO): YES